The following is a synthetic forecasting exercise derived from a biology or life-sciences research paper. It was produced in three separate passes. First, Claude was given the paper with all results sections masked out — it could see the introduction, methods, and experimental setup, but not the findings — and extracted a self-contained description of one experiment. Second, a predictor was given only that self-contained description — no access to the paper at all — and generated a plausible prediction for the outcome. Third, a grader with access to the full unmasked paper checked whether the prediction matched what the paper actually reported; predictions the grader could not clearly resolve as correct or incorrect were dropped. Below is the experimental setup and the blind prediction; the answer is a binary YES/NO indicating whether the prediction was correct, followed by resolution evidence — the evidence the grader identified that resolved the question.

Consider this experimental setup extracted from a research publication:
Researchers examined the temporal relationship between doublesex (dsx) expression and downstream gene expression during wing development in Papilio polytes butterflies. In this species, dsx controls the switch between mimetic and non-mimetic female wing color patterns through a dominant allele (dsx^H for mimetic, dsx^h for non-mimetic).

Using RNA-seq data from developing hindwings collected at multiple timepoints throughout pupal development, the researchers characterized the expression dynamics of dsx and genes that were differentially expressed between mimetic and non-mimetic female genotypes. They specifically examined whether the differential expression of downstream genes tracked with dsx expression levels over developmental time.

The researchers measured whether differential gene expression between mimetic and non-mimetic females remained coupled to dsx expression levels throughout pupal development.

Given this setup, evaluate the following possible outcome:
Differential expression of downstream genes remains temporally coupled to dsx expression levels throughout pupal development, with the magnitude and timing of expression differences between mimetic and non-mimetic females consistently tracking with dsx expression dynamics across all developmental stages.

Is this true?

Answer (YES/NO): NO